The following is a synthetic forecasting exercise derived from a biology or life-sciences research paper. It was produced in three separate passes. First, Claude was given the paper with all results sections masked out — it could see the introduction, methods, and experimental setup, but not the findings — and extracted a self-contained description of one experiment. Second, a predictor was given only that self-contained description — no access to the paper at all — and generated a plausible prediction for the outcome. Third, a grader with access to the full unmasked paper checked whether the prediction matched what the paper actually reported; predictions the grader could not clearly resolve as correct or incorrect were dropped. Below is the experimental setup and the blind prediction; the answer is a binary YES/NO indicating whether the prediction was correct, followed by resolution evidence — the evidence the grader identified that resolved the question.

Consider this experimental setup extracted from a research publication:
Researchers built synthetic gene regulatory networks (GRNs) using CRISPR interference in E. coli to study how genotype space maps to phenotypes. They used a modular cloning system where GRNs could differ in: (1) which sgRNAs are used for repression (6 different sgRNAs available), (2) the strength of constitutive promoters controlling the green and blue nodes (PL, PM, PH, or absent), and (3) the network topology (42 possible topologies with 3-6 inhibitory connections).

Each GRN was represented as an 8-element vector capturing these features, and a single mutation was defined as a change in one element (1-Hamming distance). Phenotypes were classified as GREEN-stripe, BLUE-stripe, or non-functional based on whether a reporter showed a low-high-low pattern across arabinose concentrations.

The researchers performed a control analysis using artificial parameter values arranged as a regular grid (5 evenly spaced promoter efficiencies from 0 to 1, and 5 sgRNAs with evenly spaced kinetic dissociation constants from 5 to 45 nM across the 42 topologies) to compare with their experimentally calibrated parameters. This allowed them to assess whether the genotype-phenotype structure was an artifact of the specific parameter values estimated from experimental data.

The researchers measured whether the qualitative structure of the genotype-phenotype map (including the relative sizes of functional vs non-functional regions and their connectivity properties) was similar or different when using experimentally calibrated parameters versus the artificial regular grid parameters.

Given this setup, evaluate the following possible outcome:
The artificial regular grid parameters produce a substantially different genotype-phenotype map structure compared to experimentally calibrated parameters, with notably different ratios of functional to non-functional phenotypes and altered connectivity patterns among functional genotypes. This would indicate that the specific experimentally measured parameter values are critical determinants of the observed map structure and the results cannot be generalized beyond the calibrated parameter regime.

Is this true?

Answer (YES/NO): NO